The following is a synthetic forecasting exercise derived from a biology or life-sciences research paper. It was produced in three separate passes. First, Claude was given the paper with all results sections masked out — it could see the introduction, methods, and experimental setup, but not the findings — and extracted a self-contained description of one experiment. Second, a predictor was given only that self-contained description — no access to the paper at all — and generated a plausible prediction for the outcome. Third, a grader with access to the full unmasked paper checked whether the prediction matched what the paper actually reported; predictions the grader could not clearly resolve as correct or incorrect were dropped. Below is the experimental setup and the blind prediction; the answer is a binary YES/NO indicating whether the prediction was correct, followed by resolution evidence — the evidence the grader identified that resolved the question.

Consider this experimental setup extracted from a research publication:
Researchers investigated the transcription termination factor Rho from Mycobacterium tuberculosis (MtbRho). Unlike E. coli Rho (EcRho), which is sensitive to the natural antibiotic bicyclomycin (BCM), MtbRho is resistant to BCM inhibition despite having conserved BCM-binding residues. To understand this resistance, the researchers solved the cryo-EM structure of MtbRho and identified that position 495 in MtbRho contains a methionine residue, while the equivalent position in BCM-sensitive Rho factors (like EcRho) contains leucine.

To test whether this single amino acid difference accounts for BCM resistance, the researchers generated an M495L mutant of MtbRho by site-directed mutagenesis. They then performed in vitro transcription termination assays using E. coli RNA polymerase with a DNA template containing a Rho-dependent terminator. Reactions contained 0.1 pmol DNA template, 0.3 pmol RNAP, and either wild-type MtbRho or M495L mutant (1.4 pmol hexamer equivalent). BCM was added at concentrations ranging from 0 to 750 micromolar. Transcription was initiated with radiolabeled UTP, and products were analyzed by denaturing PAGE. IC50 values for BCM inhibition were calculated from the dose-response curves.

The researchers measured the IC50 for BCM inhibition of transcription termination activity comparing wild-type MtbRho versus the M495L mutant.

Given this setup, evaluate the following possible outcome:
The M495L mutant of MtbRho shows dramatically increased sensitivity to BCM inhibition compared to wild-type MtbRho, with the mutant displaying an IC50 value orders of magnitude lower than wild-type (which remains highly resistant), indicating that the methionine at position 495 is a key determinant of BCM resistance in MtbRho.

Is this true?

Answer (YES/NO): NO